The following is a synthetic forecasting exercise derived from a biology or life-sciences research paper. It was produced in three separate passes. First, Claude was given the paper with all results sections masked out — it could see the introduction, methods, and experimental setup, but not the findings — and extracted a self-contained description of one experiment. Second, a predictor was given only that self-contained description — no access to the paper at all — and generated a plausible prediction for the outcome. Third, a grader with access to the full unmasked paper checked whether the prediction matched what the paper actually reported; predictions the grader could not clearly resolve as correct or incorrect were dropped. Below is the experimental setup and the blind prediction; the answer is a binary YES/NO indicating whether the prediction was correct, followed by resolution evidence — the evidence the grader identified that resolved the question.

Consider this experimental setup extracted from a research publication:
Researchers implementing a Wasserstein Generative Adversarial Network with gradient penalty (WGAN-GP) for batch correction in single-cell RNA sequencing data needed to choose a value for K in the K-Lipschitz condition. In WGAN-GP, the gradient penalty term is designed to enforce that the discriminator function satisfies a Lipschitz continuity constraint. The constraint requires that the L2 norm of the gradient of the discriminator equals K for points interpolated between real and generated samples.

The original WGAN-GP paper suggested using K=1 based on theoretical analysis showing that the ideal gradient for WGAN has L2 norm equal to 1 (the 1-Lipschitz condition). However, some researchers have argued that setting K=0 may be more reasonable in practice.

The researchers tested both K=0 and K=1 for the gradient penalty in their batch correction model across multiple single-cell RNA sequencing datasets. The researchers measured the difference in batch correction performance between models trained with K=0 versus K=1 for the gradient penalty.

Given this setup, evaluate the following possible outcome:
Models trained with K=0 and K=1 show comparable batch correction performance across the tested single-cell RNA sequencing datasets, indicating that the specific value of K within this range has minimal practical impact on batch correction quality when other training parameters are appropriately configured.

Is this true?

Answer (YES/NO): YES